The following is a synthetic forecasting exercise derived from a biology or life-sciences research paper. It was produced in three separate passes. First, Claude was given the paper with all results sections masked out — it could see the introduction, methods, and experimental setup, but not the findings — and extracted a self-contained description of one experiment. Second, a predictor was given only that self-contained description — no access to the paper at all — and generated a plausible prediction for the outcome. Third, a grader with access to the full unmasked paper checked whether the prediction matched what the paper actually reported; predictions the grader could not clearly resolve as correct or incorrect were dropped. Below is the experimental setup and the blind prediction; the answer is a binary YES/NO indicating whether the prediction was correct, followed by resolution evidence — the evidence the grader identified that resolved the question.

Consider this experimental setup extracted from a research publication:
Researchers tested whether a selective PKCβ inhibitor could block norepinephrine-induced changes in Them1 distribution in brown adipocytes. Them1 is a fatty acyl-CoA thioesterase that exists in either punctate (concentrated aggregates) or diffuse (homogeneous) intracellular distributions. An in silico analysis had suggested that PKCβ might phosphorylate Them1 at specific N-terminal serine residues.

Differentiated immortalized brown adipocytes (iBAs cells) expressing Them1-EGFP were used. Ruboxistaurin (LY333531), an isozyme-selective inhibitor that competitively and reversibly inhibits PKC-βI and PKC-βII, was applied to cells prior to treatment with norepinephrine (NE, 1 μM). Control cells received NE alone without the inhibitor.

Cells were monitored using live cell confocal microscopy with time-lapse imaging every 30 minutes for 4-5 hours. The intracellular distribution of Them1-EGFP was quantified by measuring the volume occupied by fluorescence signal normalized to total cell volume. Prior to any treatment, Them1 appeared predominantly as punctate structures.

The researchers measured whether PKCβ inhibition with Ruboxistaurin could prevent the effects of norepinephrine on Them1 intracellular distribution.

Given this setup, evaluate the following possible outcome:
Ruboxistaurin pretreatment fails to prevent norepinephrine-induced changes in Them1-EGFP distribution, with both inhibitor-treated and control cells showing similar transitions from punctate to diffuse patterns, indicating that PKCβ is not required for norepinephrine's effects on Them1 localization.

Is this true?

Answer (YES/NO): NO